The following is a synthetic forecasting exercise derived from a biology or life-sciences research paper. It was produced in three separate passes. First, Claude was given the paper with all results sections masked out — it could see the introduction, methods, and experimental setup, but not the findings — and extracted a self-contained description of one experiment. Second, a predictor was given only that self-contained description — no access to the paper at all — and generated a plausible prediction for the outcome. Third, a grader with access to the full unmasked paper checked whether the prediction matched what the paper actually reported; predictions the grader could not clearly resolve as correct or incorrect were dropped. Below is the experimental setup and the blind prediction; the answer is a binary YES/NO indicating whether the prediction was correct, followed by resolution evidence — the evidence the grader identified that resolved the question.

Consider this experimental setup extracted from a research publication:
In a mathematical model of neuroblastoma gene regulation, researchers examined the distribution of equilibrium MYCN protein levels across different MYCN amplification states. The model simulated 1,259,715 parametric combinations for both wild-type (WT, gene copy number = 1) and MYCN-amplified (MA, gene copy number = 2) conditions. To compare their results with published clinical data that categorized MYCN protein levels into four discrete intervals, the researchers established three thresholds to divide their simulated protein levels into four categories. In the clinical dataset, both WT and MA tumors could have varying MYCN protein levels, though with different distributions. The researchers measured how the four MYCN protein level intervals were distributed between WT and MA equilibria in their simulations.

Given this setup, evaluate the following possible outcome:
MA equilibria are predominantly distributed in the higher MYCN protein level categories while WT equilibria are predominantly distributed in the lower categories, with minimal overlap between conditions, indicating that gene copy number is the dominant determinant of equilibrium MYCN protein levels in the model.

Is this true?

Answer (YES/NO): NO